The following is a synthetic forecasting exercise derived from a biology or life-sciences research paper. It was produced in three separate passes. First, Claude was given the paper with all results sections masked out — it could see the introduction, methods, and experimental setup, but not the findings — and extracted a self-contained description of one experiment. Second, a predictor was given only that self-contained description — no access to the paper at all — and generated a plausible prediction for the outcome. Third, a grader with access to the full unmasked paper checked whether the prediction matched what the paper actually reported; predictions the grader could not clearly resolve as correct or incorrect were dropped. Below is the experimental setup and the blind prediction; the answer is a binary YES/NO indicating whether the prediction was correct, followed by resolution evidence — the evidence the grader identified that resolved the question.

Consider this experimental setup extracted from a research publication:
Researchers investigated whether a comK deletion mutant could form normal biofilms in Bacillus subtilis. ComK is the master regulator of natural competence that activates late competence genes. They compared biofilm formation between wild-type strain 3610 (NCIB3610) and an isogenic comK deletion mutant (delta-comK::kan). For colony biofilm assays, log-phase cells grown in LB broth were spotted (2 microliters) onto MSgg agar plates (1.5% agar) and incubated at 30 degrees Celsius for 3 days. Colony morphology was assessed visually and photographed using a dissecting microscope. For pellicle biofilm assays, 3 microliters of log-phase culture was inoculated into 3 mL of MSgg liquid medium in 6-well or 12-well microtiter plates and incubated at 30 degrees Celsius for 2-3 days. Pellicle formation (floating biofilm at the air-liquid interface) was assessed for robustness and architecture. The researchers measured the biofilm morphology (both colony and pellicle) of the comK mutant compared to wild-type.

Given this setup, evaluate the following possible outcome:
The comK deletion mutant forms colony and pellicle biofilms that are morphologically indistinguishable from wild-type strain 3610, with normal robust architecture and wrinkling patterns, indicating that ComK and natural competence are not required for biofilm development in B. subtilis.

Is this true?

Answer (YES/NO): YES